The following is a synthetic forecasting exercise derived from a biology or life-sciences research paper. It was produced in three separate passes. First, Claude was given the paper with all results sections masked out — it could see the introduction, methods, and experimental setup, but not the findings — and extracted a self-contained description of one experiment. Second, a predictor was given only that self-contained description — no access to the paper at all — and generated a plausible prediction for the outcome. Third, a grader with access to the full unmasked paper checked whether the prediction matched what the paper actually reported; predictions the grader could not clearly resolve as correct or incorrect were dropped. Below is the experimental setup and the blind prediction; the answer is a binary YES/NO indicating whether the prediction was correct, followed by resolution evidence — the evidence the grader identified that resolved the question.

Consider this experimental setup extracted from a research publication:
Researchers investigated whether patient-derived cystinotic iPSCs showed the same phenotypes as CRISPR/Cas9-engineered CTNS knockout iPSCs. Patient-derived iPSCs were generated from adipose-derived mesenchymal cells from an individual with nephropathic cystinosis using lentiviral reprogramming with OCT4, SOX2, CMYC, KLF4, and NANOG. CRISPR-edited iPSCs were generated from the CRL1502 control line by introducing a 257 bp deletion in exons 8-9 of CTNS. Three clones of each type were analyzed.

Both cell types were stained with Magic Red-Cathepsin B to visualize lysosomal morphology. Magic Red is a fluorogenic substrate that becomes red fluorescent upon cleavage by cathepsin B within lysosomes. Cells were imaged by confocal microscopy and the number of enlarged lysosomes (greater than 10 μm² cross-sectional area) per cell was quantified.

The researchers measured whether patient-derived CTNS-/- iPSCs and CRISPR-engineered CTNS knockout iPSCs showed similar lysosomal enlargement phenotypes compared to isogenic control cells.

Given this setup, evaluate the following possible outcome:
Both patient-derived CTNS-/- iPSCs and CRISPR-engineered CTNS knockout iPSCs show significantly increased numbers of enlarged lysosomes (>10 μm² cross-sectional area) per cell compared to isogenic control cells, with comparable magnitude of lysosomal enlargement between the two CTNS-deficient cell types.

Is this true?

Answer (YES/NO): YES